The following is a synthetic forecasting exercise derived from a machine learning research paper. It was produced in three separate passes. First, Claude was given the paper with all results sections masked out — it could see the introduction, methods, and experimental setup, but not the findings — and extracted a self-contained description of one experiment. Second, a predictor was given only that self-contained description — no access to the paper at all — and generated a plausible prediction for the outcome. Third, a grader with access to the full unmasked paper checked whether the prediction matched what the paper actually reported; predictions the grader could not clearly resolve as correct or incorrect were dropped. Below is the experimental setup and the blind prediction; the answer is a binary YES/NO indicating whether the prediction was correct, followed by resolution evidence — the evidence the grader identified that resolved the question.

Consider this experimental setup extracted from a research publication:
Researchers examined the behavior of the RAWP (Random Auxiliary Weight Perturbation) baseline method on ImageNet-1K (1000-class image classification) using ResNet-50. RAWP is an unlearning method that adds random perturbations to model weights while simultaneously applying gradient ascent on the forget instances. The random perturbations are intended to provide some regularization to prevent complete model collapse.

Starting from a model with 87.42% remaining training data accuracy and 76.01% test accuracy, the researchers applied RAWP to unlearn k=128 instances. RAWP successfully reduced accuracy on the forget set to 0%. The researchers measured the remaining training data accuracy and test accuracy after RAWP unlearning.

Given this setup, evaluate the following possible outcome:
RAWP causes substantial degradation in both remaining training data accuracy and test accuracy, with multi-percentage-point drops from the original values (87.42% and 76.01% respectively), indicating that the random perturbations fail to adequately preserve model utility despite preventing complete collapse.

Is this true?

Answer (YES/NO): NO